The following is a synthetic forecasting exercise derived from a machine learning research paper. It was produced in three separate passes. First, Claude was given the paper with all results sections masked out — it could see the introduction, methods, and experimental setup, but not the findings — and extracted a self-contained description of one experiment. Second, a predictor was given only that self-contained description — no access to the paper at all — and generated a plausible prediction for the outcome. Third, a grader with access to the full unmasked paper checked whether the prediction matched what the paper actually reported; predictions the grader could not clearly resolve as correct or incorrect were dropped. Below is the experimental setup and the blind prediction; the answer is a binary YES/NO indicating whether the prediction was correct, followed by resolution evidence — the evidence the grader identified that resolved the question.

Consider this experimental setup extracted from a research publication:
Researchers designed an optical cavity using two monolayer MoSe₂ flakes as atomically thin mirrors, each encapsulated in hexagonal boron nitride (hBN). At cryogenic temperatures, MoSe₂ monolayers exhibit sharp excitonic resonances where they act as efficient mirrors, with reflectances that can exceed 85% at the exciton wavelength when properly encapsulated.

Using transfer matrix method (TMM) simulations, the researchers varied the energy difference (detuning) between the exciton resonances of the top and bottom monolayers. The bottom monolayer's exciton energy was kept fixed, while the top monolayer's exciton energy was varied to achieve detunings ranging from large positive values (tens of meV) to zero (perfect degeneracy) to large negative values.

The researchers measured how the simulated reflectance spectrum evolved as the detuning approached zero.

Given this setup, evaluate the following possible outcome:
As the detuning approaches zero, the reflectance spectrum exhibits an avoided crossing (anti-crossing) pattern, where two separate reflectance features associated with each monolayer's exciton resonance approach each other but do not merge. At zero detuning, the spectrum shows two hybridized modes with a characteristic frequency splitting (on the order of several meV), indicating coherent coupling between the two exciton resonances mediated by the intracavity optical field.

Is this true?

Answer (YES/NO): NO